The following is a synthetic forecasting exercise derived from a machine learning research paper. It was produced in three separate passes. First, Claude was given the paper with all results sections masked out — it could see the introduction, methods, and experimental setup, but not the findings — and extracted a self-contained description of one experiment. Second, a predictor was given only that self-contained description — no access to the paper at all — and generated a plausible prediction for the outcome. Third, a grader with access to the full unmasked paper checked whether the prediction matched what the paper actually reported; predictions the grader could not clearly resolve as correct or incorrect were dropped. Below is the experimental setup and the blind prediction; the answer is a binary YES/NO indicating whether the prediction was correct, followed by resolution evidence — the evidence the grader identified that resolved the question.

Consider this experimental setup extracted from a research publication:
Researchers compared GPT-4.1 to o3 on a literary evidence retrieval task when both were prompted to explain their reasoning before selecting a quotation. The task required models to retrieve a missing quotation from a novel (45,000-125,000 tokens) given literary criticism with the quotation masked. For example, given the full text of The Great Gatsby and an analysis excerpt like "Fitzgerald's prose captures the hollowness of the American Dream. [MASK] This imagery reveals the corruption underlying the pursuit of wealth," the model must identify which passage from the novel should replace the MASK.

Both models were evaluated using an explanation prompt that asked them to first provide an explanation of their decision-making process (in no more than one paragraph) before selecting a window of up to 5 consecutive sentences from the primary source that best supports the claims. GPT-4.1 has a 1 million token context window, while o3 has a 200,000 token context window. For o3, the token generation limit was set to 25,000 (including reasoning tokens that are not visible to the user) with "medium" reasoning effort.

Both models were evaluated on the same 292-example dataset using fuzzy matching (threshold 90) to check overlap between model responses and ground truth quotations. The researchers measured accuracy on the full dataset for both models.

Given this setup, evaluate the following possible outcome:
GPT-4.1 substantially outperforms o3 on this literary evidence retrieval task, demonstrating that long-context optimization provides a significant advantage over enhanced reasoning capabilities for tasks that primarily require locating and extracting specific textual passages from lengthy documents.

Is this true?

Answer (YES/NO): NO